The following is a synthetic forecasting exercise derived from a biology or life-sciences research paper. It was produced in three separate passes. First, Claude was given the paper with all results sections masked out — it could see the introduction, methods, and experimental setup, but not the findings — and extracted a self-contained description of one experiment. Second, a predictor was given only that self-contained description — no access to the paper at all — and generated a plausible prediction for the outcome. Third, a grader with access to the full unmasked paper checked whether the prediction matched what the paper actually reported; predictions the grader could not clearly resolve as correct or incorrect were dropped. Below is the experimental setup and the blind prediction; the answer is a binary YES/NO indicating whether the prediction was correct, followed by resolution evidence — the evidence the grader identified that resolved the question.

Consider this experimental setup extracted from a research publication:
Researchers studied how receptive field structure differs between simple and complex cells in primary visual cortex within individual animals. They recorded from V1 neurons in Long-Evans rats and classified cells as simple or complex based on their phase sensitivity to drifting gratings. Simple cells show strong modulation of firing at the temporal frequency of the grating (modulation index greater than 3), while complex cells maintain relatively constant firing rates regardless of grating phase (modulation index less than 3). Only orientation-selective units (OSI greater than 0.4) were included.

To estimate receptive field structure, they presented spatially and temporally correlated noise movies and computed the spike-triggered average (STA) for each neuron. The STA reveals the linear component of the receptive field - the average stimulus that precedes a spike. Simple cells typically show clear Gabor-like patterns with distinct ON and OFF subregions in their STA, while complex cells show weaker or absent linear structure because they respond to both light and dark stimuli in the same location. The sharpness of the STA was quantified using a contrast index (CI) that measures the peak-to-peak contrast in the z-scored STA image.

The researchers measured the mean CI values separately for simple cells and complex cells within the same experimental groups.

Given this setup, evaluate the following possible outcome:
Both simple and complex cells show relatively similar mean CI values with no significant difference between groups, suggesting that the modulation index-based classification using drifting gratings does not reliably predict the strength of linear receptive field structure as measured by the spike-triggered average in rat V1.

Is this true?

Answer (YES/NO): NO